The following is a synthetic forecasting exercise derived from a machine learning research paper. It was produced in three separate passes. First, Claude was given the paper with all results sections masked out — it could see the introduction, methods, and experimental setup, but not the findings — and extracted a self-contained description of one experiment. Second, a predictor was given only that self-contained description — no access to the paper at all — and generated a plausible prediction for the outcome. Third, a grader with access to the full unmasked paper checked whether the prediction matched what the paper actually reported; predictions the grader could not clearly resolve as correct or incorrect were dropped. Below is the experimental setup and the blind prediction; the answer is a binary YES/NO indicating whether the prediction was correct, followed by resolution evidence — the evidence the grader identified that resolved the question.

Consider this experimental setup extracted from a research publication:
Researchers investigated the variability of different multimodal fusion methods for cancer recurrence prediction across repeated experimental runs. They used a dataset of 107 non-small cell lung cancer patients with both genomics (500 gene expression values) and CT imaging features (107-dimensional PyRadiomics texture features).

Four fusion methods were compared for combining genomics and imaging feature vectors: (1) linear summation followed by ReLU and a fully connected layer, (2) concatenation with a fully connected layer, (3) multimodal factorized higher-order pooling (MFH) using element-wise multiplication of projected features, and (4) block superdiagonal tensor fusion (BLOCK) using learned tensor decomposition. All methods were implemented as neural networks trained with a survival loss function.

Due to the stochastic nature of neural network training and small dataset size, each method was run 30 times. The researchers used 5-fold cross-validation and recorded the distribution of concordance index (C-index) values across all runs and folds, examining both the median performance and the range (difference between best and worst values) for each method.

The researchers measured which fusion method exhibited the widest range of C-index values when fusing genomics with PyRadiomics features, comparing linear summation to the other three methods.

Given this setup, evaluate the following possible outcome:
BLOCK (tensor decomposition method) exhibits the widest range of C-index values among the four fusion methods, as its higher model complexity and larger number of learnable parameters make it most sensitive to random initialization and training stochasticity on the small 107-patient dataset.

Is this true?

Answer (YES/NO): NO